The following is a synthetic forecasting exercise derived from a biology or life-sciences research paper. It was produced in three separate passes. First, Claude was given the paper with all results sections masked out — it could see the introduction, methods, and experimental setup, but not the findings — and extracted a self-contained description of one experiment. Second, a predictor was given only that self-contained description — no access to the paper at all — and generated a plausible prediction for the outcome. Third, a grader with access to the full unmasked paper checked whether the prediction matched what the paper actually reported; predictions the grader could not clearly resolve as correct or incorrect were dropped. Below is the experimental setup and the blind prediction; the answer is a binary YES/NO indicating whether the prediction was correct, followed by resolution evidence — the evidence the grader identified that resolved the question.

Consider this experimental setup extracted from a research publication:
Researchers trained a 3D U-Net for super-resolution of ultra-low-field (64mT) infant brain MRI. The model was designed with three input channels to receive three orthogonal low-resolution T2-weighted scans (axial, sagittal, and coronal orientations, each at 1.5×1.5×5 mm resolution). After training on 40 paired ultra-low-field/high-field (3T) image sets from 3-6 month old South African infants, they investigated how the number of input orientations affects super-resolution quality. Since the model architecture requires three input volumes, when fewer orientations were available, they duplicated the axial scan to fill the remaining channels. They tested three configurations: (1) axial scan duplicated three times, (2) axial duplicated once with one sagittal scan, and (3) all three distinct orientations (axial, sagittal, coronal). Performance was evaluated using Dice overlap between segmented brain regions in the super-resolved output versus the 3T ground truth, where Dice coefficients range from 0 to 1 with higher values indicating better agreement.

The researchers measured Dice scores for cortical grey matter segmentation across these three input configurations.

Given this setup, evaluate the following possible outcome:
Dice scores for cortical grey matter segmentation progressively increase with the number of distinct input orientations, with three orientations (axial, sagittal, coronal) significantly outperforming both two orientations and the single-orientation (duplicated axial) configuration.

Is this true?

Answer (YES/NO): NO